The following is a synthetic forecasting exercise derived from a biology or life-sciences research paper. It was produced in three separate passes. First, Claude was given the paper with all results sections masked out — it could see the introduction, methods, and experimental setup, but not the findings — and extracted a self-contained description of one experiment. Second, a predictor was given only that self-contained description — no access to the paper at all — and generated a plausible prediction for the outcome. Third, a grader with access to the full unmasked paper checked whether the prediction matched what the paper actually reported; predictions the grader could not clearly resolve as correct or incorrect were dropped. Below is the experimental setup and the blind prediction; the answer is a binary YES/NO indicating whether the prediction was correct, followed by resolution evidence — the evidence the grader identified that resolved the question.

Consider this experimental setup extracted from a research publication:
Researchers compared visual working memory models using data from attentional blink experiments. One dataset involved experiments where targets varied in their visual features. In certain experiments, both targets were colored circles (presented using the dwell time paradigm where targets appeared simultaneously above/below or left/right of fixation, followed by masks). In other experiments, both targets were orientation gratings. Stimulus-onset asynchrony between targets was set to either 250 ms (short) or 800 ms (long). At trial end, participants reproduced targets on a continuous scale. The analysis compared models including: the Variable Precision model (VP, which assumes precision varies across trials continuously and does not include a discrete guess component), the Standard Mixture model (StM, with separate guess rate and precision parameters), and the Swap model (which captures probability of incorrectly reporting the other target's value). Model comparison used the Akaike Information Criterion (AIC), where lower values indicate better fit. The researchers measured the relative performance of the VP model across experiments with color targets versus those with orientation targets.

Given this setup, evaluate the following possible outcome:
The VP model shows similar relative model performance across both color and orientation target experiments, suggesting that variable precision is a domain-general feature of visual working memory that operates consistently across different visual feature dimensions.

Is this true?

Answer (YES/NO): NO